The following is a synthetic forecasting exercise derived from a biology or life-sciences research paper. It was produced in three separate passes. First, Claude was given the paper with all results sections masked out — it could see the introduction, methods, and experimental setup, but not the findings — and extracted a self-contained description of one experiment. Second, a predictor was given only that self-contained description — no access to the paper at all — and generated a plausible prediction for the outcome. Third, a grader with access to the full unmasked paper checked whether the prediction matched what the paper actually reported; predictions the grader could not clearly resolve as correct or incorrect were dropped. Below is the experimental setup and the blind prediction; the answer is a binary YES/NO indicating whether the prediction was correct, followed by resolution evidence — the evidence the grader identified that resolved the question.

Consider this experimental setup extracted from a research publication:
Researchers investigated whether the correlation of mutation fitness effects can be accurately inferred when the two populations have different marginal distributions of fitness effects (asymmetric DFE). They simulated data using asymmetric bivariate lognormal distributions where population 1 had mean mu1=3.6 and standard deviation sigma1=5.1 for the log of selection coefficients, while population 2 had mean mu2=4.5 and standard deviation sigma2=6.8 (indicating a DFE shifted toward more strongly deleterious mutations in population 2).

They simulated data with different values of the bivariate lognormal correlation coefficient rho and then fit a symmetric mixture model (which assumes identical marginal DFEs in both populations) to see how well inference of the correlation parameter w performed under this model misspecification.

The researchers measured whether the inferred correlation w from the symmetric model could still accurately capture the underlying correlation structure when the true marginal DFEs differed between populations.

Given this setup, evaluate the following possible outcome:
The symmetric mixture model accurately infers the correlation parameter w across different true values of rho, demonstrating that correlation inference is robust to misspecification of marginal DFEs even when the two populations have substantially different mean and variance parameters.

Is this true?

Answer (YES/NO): YES